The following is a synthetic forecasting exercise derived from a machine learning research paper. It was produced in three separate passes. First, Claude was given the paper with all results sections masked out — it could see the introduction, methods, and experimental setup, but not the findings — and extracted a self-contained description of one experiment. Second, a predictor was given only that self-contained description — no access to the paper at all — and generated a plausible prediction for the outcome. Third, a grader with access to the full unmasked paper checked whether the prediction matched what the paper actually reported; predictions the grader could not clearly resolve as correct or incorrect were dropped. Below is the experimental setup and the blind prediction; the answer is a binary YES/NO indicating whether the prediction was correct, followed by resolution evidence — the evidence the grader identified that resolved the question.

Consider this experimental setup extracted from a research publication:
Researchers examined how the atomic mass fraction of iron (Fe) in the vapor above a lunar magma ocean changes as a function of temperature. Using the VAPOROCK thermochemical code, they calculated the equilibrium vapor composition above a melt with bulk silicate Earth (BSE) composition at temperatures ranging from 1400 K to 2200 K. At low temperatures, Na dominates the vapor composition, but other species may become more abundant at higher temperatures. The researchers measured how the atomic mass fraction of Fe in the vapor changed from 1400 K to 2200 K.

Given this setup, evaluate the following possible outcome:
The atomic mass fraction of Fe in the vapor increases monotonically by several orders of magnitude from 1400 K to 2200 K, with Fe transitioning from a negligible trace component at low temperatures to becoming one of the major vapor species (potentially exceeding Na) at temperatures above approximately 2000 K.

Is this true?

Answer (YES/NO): NO